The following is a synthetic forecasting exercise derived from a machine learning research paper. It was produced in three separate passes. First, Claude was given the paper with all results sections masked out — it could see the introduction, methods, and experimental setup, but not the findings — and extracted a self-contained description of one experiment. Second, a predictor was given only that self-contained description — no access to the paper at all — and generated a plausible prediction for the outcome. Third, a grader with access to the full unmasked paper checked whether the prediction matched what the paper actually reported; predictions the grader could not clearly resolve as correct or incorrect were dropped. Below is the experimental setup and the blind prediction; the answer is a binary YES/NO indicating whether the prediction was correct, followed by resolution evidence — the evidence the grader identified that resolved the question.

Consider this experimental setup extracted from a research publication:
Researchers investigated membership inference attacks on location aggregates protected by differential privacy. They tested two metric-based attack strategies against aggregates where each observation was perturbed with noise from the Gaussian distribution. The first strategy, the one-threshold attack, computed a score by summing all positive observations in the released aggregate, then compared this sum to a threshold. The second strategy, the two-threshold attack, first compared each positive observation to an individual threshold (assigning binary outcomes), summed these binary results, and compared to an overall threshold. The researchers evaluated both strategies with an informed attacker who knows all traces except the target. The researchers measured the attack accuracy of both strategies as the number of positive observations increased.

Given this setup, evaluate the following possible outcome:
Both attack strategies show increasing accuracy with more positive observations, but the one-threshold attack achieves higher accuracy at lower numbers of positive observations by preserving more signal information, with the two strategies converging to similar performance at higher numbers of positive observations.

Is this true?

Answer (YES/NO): NO